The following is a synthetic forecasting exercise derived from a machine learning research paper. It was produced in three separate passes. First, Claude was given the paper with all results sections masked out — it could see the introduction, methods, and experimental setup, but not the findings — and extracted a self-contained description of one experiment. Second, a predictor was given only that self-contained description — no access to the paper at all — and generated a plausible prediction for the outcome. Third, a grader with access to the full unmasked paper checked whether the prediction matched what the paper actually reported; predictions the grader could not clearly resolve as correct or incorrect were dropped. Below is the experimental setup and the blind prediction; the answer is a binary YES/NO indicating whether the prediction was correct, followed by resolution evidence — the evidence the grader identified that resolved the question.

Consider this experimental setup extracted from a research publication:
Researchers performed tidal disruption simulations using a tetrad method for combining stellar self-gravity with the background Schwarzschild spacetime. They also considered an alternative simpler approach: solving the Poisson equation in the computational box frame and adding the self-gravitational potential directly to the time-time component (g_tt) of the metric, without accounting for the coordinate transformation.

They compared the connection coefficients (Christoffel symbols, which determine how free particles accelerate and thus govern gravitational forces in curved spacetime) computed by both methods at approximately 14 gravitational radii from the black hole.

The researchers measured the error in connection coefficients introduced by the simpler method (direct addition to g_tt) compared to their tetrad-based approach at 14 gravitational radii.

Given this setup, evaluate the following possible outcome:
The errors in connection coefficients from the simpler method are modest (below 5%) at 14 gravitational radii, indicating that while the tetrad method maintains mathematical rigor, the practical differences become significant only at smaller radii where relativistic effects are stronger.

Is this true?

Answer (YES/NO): NO